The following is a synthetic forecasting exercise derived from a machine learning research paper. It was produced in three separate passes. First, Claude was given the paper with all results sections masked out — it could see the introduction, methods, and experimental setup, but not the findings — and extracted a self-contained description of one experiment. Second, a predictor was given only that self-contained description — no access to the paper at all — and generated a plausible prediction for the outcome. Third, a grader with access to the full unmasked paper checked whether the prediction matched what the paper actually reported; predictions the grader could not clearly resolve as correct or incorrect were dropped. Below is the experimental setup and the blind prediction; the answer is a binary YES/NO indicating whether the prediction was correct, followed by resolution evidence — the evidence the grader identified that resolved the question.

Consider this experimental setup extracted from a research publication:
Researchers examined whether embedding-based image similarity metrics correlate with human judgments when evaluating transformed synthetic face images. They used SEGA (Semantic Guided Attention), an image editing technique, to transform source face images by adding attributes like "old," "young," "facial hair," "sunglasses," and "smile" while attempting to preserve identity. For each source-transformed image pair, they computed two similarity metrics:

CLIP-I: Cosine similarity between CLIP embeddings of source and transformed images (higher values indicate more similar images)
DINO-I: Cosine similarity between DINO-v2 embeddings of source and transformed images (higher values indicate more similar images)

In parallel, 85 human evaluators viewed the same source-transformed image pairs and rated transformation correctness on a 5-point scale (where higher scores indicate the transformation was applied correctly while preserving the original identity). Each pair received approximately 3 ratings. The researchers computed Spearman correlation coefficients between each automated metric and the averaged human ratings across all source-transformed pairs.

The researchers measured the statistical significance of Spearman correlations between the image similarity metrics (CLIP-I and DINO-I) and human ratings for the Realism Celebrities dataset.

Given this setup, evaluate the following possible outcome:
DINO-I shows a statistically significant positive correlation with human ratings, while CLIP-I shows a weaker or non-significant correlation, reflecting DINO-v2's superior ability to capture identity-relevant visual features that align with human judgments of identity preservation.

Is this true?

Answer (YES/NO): NO